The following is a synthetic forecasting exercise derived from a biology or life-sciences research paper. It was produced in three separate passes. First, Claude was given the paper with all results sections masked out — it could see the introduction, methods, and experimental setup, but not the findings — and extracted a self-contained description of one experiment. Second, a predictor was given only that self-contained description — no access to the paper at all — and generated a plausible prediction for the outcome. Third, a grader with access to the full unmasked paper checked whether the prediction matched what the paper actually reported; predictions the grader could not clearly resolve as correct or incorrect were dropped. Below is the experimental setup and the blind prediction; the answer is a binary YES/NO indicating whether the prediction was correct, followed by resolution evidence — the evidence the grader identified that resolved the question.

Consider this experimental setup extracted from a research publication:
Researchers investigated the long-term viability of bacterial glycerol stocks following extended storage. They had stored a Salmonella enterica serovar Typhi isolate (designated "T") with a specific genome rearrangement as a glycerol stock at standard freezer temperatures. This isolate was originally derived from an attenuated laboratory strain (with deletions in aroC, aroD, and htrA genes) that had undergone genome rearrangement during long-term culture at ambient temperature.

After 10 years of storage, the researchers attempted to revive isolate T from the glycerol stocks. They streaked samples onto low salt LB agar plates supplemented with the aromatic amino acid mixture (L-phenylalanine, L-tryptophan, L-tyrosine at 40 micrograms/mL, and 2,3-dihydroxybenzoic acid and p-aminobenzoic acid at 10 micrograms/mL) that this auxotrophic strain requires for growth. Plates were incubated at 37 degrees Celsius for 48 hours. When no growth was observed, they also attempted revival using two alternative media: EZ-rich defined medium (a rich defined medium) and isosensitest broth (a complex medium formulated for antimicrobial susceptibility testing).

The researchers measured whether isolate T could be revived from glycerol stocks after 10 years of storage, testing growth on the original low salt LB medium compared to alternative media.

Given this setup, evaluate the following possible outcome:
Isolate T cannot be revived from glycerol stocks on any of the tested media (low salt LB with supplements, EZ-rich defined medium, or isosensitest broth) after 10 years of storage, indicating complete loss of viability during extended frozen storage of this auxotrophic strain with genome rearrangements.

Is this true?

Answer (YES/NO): NO